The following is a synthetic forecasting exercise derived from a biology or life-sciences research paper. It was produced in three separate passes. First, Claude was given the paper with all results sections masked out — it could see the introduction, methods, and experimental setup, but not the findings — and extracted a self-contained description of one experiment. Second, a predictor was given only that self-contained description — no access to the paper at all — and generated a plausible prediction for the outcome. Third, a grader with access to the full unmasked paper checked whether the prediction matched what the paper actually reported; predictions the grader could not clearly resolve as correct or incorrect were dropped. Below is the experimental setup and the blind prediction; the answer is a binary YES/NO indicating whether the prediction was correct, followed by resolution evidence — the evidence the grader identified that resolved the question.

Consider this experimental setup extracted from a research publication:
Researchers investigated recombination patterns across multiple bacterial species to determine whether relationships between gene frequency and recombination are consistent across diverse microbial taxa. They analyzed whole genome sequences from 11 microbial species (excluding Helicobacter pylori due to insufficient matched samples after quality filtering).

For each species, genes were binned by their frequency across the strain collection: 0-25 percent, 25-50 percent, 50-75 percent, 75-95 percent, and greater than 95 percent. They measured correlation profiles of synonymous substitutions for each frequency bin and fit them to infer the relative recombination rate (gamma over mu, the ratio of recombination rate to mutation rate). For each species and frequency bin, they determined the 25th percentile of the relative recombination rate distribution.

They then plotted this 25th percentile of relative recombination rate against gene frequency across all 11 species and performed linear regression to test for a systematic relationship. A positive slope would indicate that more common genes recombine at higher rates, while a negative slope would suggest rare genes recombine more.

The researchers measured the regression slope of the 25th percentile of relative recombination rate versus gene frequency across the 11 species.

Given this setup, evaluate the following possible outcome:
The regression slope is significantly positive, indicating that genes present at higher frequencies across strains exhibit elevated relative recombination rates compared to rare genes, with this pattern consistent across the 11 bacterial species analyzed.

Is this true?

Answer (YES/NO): YES